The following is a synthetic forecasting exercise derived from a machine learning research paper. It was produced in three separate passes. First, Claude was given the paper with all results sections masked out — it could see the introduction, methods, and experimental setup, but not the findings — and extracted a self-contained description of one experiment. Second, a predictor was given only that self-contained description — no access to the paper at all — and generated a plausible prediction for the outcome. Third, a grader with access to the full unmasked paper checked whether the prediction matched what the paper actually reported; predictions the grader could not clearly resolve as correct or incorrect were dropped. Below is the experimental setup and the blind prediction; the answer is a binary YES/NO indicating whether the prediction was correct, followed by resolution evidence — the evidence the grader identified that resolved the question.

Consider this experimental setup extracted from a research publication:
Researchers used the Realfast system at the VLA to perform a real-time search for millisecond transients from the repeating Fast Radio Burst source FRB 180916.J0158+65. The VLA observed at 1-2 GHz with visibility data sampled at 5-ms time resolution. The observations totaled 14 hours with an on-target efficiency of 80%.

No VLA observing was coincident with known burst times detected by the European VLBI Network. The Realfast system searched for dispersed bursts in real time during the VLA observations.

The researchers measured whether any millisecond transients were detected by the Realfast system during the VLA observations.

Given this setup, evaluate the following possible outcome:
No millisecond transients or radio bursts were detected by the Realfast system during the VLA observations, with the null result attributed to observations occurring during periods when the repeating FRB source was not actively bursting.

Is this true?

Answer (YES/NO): YES